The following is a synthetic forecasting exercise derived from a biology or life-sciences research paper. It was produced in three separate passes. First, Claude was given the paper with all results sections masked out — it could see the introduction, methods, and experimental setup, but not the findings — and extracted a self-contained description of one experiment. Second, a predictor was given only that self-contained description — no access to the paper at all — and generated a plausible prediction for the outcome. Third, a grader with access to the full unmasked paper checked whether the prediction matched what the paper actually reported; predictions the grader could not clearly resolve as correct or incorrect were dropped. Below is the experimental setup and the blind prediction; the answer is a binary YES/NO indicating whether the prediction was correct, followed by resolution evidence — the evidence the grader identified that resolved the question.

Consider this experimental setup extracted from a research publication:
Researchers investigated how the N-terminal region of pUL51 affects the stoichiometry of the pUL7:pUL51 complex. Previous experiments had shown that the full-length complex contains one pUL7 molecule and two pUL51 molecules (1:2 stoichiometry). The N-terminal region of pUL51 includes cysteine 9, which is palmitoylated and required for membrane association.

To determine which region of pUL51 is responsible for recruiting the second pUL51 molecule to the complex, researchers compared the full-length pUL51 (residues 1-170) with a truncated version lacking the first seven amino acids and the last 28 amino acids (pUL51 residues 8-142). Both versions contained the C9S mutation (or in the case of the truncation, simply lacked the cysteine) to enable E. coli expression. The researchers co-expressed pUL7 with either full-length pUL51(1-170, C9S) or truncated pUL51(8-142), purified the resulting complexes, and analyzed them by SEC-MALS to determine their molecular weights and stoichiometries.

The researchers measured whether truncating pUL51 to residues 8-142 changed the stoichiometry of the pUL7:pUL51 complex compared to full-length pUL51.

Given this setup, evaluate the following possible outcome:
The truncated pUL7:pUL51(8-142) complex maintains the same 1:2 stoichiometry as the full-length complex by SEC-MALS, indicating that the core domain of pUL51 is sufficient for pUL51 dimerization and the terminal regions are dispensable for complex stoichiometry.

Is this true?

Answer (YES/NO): YES